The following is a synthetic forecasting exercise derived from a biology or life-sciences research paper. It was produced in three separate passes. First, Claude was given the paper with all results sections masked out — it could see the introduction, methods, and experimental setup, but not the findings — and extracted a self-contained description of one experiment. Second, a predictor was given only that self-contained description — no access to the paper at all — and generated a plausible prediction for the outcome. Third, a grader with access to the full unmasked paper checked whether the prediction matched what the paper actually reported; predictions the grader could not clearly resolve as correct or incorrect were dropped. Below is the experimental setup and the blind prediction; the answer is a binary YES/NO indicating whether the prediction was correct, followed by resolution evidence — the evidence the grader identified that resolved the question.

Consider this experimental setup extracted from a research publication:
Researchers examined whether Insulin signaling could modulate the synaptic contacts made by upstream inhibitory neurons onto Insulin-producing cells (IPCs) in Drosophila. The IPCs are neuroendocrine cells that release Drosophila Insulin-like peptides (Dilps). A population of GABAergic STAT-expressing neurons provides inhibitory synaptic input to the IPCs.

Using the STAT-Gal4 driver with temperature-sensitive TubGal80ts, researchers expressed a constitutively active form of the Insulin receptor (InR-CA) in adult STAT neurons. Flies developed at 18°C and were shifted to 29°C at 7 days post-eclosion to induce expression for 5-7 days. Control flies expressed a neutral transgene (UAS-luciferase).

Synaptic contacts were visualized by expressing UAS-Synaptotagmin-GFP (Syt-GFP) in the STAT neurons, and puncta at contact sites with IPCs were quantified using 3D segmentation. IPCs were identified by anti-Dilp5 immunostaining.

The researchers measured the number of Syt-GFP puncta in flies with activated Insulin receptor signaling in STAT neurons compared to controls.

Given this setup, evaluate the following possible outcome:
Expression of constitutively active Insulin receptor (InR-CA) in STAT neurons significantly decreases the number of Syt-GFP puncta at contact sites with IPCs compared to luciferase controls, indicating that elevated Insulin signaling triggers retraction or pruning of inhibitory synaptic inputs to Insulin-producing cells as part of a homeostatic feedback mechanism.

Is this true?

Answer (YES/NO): NO